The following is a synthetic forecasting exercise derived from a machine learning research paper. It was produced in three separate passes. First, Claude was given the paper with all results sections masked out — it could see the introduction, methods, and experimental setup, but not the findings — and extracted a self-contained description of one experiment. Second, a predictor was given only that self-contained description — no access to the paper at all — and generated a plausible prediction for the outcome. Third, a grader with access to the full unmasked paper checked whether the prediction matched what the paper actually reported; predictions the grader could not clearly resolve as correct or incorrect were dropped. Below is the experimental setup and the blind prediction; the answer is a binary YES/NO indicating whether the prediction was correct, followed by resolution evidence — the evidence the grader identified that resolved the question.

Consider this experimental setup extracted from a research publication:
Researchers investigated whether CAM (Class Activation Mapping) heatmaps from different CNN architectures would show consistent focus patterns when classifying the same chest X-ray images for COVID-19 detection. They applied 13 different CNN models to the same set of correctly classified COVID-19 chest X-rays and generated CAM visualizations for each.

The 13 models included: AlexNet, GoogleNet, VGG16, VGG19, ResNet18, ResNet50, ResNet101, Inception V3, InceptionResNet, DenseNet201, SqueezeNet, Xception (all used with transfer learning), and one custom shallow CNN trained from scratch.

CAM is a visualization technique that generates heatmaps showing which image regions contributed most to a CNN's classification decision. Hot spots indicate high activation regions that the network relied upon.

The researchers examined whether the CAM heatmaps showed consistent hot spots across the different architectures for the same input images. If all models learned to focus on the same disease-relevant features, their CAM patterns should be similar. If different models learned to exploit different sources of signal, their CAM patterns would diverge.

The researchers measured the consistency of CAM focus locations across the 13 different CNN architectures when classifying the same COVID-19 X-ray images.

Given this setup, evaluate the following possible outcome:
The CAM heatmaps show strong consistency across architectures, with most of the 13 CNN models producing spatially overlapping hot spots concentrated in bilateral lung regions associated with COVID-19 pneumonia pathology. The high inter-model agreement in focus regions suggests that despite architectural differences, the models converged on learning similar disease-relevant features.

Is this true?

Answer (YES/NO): NO